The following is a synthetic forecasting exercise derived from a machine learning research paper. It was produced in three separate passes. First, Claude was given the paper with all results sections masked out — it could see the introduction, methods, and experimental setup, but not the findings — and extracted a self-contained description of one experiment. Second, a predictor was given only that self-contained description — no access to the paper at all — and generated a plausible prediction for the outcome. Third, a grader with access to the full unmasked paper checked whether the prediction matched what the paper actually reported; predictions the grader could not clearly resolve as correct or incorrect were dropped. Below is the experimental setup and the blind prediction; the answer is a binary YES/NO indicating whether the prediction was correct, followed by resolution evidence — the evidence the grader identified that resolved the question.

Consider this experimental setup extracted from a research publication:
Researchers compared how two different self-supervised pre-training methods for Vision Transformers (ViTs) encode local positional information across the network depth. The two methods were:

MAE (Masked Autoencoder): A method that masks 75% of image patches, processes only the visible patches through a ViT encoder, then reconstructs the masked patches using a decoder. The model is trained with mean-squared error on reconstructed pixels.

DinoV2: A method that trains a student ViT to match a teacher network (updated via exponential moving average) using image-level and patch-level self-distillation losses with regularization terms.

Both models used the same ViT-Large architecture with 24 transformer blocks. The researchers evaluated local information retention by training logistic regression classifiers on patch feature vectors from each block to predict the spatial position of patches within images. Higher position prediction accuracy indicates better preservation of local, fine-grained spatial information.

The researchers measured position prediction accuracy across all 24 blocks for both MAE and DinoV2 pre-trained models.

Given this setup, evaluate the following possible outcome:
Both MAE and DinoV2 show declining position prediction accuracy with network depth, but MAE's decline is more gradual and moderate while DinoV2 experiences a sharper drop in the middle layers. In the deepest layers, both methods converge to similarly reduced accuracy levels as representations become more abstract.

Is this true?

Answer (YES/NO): NO